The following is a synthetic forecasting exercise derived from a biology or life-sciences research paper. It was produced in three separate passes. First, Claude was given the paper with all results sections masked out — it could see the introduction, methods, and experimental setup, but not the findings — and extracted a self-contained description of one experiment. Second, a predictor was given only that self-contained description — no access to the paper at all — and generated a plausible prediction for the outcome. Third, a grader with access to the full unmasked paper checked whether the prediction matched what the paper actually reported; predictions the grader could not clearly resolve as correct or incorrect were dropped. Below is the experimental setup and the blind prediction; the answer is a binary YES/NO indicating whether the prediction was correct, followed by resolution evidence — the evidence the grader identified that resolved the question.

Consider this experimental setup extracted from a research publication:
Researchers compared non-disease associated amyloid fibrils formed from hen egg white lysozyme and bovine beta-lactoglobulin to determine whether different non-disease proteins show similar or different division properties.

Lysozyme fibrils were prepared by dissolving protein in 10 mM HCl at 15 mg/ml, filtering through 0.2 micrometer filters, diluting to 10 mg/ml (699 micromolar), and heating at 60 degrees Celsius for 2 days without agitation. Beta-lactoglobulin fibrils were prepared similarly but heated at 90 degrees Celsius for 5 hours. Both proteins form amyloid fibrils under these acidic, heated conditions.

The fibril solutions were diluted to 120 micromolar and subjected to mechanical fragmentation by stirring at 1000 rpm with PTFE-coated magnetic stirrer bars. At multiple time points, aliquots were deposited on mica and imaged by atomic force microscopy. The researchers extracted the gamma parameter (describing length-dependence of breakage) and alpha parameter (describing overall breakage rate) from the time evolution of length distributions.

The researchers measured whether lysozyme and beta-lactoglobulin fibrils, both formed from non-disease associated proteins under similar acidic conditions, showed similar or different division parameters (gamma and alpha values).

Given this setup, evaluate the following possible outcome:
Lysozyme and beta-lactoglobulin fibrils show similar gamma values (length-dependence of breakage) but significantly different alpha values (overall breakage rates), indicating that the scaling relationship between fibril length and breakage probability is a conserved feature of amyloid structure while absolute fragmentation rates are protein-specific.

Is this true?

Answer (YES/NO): NO